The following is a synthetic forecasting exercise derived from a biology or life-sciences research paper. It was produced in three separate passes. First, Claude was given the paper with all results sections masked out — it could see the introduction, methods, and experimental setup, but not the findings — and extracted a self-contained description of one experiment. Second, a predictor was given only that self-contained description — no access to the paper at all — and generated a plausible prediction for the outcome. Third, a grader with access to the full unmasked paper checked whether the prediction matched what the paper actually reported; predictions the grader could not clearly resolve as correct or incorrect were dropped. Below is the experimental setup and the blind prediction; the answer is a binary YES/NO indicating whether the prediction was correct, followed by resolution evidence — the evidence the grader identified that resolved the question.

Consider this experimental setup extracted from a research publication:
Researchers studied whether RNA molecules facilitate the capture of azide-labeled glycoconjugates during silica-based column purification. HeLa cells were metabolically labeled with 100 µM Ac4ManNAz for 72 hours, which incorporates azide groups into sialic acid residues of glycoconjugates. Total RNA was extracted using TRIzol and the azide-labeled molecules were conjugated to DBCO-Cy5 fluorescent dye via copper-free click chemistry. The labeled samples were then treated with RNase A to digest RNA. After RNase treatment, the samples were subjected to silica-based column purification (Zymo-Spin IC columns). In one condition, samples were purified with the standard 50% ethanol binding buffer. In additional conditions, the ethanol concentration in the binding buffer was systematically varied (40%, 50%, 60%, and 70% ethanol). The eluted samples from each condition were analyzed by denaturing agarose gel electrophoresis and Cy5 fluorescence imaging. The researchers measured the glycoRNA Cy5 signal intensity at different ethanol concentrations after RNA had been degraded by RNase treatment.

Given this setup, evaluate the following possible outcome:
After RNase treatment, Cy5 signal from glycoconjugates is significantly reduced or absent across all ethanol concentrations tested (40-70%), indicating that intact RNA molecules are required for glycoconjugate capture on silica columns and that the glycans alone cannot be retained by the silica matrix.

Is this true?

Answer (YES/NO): NO